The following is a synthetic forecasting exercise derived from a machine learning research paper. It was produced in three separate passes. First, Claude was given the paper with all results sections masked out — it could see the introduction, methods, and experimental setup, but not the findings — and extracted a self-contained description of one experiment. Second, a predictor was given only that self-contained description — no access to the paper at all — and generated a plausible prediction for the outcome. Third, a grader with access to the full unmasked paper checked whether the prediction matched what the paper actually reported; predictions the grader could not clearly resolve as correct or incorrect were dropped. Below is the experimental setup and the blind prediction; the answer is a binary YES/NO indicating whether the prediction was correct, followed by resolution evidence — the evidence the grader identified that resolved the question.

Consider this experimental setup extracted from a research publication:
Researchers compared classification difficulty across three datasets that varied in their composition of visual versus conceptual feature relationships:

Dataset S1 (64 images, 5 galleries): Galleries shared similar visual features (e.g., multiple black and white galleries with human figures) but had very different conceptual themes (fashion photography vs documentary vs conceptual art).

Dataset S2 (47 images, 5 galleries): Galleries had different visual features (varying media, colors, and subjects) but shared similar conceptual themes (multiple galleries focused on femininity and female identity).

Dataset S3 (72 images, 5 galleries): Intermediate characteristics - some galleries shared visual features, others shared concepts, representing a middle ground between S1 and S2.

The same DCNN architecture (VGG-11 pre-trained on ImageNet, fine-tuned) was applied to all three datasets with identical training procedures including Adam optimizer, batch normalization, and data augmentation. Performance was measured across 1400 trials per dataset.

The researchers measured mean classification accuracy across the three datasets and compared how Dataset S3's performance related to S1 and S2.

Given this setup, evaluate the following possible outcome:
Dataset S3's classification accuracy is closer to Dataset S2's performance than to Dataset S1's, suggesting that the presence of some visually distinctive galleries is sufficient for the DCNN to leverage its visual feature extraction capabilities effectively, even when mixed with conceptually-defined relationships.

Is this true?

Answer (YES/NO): NO